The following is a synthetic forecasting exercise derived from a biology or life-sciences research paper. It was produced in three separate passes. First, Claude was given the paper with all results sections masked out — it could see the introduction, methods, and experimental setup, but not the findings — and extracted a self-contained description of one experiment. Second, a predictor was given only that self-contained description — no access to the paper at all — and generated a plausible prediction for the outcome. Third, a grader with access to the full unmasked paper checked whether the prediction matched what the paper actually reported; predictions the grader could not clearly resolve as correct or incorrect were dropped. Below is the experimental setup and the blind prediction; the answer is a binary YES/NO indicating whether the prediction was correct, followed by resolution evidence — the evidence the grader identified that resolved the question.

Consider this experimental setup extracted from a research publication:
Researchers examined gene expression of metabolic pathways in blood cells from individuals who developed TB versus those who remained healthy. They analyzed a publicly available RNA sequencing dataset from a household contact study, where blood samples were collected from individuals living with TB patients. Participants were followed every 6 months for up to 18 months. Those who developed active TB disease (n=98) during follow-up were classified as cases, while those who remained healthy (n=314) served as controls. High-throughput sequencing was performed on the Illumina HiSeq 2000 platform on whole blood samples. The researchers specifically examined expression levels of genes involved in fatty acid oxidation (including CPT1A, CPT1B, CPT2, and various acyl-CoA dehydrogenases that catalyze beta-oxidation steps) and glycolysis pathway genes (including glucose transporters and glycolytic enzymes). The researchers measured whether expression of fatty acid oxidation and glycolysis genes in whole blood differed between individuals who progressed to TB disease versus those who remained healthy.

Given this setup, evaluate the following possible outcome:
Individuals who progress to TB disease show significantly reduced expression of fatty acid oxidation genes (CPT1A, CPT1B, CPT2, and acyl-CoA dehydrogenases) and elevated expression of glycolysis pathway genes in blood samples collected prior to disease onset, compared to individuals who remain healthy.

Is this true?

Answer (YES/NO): NO